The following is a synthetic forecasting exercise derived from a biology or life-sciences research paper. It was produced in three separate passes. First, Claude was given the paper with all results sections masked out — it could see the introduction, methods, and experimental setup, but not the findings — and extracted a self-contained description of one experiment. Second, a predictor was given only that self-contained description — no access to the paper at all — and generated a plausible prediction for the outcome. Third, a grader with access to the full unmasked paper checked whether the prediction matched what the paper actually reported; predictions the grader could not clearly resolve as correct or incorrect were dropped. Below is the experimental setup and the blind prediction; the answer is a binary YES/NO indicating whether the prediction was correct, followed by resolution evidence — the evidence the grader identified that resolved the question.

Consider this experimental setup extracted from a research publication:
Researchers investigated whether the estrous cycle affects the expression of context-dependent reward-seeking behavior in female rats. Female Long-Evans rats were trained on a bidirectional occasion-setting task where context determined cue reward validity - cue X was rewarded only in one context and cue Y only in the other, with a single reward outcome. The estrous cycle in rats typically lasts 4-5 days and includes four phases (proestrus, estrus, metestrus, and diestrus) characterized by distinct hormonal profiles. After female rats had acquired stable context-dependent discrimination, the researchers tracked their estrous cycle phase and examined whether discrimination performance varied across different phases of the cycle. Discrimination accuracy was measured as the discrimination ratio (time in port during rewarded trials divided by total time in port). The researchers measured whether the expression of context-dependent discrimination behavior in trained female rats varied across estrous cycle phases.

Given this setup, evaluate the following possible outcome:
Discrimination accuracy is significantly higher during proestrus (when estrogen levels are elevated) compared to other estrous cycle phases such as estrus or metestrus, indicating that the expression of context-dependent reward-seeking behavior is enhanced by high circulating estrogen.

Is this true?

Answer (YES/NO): NO